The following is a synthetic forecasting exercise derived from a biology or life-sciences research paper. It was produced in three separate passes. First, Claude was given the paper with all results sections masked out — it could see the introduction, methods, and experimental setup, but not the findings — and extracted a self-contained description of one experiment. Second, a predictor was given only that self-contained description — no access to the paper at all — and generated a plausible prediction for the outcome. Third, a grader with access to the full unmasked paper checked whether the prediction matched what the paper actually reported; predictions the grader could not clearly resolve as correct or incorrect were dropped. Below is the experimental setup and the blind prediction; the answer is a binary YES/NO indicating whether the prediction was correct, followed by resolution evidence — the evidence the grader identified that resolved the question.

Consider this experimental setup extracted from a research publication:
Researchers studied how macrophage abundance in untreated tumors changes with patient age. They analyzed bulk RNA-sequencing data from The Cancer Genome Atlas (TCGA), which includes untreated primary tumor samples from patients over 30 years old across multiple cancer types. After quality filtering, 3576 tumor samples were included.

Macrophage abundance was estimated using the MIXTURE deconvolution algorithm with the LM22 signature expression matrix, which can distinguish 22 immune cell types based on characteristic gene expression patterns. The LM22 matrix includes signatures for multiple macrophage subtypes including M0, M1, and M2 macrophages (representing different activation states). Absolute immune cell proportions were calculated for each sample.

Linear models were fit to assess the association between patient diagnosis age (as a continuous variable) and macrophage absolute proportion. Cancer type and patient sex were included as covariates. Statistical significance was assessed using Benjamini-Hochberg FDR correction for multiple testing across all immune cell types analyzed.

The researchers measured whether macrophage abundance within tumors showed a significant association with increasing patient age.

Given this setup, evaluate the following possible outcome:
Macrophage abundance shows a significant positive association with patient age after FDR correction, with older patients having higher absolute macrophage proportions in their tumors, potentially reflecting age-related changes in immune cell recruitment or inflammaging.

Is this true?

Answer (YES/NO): YES